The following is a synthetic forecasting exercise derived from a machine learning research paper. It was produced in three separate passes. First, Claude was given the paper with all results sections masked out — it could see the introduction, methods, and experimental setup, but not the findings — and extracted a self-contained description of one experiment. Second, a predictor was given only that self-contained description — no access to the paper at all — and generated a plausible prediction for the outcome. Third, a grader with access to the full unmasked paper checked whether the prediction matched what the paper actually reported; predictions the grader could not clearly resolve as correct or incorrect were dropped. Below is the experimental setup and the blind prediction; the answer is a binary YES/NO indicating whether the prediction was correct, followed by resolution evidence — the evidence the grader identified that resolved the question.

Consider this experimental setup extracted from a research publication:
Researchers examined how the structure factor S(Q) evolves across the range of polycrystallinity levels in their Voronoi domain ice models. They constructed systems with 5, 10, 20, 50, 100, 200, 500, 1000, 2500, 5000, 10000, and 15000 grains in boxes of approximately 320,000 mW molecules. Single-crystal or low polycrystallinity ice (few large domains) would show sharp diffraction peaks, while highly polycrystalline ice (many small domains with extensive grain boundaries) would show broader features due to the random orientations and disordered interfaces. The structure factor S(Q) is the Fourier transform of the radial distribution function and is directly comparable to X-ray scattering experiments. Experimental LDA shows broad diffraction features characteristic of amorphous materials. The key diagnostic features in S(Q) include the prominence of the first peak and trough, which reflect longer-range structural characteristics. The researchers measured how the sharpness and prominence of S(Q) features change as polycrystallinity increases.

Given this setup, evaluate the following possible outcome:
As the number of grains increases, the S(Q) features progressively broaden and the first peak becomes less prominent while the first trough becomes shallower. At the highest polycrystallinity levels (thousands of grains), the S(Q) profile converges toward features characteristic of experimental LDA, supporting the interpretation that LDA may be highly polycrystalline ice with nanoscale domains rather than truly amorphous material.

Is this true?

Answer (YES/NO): NO